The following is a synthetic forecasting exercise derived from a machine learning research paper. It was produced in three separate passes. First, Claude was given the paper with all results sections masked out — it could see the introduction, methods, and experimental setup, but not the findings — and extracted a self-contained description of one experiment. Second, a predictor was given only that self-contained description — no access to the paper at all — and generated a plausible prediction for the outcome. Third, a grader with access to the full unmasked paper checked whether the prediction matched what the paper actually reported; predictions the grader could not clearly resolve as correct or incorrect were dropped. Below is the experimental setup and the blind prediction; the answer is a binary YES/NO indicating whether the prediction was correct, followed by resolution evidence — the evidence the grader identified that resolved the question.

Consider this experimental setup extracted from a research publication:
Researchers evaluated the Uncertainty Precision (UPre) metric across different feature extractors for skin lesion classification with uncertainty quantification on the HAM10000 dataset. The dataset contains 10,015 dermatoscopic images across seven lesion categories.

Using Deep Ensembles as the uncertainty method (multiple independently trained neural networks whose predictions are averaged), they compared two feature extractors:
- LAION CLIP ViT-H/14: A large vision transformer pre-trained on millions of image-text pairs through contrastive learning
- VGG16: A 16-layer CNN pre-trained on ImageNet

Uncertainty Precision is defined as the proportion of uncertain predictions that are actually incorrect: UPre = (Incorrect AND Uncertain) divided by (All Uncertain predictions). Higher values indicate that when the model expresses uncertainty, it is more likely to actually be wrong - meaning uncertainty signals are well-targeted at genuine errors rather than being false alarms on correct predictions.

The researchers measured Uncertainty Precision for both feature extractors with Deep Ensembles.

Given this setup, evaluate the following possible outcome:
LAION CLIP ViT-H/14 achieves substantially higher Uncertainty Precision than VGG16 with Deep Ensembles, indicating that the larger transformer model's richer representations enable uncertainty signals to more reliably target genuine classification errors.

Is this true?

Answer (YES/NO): NO